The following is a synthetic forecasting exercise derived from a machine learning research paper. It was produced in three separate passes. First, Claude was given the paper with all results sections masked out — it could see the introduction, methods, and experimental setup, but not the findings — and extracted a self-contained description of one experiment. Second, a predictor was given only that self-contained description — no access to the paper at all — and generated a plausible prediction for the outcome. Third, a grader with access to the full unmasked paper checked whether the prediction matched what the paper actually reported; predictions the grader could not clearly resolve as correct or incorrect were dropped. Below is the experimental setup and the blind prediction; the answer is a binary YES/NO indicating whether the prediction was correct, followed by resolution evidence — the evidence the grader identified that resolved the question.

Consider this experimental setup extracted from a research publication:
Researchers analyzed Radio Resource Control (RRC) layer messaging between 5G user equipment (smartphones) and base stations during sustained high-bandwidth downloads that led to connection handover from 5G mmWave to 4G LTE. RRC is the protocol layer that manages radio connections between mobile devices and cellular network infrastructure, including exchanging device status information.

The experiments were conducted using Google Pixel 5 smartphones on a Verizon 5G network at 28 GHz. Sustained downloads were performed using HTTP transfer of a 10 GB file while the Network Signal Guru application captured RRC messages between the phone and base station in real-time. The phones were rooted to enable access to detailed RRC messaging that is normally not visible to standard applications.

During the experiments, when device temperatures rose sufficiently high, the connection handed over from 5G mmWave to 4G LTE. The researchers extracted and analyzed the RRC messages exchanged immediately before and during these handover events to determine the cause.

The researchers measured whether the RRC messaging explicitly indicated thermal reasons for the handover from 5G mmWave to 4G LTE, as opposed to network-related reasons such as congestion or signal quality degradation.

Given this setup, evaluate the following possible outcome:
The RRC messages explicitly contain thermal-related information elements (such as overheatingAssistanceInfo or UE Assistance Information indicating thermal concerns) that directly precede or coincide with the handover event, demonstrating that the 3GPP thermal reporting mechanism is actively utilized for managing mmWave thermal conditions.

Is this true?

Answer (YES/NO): NO